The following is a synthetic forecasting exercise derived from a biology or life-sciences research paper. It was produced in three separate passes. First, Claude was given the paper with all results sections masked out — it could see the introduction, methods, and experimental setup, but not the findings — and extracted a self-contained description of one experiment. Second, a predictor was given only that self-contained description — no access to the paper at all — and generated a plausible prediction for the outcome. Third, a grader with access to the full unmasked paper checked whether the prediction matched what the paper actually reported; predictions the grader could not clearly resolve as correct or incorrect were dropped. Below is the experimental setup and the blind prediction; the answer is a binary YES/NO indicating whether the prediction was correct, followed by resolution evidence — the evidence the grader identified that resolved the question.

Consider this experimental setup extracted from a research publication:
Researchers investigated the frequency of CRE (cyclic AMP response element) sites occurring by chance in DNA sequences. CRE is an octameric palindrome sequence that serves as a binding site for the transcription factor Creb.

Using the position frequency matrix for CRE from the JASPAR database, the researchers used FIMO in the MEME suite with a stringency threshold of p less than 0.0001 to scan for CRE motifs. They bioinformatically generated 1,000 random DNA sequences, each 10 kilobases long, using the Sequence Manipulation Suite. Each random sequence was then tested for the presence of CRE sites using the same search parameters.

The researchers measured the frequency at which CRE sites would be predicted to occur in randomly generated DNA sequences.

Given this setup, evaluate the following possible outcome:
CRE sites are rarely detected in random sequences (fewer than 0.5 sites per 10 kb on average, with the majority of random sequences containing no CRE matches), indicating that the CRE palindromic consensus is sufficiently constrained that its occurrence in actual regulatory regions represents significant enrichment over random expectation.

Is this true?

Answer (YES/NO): NO